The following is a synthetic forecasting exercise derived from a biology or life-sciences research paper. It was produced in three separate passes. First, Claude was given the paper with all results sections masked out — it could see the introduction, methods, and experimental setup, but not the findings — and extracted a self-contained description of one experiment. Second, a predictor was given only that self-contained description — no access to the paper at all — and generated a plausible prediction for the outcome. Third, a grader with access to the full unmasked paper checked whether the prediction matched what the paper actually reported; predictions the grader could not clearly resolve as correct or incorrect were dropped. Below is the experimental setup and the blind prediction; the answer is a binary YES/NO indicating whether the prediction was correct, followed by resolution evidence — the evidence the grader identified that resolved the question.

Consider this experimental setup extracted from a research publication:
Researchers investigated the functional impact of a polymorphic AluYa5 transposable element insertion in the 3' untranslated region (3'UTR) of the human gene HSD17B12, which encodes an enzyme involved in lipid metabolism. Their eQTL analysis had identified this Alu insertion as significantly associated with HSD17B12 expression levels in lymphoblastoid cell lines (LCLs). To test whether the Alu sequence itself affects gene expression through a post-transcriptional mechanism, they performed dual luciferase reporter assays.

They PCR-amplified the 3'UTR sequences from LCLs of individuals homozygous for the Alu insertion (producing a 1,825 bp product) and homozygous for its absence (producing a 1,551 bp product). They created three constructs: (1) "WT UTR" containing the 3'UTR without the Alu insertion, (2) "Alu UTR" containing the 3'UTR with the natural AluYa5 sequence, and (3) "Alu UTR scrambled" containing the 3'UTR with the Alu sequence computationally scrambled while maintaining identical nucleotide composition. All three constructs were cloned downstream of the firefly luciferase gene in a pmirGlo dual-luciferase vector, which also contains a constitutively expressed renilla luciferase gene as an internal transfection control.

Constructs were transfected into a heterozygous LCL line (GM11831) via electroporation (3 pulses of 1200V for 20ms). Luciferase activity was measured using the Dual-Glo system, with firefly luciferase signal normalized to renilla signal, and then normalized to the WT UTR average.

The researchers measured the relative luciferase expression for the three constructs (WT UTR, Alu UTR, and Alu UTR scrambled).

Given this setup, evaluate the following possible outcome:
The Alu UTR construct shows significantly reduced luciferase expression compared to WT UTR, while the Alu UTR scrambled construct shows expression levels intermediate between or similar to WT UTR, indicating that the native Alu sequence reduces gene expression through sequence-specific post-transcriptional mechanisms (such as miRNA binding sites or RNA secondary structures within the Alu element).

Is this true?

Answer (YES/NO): NO